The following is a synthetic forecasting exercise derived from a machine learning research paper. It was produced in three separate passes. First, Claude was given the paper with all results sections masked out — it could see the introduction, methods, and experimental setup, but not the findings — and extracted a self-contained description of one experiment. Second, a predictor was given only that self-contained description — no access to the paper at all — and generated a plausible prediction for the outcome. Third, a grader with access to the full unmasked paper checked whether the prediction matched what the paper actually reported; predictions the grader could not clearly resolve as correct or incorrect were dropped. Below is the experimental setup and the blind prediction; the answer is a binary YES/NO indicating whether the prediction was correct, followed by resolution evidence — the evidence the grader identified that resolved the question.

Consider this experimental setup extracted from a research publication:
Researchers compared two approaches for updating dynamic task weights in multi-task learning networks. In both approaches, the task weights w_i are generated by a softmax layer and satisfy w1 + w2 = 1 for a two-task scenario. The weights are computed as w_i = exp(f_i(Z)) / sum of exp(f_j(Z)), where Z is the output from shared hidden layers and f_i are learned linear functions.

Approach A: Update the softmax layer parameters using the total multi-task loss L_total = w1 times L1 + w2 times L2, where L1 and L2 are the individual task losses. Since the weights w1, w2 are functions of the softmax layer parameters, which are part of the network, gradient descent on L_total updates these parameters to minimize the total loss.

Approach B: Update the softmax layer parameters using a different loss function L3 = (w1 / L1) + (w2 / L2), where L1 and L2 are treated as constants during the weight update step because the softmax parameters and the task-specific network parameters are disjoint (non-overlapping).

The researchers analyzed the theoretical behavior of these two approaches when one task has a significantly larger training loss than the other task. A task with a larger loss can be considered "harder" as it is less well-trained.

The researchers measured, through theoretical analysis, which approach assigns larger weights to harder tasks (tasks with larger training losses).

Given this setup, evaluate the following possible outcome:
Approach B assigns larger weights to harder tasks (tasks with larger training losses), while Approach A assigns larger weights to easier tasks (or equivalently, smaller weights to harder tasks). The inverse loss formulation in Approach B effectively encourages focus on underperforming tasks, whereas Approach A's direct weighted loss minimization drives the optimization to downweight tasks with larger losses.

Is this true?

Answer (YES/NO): YES